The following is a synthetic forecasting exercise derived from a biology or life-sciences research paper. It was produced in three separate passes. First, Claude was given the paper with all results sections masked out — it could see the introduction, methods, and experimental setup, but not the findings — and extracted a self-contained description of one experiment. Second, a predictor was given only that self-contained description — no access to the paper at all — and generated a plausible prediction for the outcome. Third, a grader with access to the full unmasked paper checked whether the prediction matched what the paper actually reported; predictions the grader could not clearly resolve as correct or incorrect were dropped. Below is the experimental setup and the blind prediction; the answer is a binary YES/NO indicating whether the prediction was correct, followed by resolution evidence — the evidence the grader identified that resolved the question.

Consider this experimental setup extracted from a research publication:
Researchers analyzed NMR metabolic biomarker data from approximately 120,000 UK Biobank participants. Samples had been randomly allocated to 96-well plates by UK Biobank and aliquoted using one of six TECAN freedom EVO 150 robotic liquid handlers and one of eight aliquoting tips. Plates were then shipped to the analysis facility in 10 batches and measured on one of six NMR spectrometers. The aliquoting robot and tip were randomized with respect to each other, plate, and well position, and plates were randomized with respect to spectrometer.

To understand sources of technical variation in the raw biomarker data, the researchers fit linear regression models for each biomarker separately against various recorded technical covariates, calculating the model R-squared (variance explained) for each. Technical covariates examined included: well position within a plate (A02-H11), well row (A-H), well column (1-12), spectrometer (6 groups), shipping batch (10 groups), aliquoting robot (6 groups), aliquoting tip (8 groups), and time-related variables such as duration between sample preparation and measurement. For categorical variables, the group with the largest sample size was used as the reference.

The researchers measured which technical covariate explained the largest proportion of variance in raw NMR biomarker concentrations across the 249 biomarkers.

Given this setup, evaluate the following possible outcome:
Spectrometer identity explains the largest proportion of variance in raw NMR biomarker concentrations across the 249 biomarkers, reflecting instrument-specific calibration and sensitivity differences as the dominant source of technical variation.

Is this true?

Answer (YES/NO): NO